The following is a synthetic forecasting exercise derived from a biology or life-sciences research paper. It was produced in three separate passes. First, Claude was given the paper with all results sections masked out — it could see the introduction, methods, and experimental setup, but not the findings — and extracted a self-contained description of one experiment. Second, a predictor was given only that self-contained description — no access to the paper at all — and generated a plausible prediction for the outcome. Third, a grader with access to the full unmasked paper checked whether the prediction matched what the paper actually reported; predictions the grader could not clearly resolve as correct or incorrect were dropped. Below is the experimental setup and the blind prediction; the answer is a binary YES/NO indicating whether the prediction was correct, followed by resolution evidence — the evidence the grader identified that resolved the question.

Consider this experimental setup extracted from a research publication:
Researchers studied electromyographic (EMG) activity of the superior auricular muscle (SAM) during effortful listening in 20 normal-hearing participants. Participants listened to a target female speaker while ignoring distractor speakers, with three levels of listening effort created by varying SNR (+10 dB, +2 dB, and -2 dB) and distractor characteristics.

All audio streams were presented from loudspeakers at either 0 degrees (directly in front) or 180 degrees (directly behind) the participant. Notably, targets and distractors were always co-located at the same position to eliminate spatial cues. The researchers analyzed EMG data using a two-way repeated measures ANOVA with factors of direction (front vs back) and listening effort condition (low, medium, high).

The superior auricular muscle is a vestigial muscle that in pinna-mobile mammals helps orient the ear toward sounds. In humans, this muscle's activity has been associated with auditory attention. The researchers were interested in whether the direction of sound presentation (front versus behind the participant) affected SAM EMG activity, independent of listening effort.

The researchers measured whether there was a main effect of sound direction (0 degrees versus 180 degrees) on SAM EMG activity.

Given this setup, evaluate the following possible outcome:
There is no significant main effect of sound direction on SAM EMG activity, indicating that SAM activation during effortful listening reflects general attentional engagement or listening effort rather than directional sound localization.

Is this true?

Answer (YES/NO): YES